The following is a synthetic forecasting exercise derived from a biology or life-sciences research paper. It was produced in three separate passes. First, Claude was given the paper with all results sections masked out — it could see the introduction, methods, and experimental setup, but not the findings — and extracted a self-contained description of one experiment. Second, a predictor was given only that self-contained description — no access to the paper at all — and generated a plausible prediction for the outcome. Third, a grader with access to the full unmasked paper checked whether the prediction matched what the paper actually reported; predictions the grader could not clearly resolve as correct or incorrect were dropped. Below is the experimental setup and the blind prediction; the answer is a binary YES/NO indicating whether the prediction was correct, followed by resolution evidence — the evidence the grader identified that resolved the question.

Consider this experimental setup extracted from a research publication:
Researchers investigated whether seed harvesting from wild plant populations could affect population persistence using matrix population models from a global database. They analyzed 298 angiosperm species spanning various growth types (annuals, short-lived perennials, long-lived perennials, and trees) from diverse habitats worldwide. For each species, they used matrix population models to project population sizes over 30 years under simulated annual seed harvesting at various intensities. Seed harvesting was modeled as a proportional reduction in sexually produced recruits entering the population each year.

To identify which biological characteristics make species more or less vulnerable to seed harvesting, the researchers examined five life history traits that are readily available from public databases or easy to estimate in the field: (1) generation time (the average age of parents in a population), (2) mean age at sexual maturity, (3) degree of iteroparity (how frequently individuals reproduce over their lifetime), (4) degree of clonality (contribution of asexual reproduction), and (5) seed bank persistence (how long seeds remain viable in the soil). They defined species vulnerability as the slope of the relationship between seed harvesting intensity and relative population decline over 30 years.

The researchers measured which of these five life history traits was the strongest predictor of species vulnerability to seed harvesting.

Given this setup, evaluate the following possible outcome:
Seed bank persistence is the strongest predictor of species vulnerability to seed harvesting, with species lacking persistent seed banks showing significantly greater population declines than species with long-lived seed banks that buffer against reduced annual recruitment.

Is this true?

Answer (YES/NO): NO